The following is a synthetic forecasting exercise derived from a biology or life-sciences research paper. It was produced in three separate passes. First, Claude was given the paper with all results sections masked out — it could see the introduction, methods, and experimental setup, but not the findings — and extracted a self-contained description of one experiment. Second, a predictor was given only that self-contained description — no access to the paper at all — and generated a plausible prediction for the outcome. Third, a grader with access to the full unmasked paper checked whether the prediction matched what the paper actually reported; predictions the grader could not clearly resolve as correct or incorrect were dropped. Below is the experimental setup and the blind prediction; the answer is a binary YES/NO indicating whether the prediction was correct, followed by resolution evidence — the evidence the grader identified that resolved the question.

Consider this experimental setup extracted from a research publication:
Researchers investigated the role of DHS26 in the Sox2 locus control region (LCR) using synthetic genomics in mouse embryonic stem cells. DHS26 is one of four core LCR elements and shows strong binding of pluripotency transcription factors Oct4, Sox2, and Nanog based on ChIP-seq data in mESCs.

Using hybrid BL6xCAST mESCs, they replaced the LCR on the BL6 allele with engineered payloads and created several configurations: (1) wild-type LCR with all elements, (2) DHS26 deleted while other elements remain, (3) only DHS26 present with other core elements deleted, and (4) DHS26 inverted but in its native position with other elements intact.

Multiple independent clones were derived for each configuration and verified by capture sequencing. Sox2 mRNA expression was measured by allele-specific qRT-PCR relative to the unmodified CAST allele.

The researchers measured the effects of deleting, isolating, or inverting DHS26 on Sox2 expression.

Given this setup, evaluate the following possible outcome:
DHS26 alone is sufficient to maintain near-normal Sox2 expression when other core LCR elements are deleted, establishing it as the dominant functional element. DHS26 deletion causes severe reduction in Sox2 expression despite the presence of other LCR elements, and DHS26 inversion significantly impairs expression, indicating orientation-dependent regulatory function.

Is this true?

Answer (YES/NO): NO